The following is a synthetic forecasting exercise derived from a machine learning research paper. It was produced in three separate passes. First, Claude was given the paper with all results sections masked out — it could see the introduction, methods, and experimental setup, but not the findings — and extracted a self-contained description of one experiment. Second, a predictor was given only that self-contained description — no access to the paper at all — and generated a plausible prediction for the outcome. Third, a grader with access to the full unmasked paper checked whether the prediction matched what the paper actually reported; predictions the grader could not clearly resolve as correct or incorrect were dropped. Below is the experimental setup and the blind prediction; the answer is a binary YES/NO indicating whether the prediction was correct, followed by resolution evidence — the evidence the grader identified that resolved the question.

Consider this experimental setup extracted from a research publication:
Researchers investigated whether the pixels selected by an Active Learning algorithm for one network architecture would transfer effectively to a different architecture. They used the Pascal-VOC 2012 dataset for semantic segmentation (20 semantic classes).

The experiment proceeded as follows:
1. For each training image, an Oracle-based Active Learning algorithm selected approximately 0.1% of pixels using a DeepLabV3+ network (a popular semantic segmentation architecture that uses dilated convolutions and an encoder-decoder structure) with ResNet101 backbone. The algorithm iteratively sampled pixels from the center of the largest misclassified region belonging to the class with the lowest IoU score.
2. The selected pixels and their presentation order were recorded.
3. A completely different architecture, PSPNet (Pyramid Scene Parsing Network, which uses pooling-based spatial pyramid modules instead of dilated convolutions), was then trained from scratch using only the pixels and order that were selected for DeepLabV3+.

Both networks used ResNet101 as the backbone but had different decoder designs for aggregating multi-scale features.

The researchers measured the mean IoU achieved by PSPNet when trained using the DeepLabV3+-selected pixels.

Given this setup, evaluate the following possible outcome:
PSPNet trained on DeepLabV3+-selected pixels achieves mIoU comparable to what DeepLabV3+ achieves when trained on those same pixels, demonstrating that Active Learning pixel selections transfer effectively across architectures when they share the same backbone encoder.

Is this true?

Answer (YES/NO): NO